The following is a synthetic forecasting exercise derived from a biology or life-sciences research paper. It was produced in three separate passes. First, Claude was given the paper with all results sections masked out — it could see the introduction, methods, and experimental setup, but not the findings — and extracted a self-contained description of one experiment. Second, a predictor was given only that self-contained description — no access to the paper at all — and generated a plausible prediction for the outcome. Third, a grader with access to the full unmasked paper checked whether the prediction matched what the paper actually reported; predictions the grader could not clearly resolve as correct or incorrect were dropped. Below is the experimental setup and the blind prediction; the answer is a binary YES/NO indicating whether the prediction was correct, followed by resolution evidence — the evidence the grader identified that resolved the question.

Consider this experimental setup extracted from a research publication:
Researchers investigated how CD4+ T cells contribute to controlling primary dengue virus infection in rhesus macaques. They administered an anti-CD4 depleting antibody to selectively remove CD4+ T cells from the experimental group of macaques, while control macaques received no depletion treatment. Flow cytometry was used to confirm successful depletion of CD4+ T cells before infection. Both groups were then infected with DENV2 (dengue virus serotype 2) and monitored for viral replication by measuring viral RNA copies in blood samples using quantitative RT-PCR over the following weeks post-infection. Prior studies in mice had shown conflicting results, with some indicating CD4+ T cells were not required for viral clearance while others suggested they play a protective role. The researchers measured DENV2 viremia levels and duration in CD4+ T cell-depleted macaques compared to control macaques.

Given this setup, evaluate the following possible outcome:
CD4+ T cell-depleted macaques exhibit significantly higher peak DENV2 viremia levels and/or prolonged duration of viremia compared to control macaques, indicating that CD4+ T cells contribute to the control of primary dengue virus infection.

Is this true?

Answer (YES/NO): YES